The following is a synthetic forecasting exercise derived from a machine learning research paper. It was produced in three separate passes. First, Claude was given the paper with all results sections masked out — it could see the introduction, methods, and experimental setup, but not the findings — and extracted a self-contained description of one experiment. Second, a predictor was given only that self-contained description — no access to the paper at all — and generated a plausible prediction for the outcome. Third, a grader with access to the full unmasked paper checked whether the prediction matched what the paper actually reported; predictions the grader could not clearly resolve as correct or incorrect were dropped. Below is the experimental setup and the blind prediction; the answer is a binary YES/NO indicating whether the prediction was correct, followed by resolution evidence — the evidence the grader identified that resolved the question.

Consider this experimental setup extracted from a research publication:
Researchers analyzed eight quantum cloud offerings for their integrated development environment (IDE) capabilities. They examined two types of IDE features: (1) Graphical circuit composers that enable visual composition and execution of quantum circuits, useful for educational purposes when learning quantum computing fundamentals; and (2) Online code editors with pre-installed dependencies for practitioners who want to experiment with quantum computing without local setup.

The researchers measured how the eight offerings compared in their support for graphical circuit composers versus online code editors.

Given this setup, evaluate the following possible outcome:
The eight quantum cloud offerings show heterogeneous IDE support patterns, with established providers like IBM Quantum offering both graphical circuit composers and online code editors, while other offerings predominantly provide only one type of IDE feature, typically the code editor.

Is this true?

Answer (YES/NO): NO